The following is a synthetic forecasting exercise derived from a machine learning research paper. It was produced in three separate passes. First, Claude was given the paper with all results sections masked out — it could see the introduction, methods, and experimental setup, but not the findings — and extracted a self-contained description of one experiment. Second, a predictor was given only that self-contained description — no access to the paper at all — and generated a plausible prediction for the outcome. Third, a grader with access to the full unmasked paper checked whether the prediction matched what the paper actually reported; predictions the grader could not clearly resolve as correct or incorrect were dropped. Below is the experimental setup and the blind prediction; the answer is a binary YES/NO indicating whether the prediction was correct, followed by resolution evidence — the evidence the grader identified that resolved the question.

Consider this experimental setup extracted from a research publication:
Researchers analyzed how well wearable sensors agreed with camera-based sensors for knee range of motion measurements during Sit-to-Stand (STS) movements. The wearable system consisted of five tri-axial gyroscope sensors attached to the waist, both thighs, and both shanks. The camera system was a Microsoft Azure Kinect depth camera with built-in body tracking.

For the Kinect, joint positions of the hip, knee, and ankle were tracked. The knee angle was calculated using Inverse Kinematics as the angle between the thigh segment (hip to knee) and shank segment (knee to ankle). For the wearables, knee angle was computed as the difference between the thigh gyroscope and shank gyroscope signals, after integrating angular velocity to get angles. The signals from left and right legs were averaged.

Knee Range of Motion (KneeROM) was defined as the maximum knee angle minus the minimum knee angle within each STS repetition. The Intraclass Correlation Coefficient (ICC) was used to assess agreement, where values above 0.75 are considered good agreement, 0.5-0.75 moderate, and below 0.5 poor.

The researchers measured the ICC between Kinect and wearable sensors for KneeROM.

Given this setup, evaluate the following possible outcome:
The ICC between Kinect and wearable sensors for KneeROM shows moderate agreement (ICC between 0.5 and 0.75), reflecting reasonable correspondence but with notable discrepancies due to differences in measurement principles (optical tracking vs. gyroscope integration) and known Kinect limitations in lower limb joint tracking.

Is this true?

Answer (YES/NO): NO